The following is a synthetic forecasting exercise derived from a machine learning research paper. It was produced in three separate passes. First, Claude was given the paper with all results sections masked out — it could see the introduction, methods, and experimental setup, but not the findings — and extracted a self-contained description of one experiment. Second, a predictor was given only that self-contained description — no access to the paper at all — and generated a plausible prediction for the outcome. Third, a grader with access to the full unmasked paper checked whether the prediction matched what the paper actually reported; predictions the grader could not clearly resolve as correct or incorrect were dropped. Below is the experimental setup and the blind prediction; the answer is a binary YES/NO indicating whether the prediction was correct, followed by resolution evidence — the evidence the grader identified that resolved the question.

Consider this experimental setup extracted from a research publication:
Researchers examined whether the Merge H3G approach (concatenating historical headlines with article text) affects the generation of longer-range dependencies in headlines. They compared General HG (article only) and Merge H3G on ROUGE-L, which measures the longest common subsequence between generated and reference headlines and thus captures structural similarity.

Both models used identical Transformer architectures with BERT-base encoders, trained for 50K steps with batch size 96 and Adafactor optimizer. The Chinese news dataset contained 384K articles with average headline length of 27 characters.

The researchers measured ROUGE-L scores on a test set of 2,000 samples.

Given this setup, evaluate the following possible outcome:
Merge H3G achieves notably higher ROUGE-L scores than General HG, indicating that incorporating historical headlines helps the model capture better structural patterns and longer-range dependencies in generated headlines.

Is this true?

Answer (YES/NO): NO